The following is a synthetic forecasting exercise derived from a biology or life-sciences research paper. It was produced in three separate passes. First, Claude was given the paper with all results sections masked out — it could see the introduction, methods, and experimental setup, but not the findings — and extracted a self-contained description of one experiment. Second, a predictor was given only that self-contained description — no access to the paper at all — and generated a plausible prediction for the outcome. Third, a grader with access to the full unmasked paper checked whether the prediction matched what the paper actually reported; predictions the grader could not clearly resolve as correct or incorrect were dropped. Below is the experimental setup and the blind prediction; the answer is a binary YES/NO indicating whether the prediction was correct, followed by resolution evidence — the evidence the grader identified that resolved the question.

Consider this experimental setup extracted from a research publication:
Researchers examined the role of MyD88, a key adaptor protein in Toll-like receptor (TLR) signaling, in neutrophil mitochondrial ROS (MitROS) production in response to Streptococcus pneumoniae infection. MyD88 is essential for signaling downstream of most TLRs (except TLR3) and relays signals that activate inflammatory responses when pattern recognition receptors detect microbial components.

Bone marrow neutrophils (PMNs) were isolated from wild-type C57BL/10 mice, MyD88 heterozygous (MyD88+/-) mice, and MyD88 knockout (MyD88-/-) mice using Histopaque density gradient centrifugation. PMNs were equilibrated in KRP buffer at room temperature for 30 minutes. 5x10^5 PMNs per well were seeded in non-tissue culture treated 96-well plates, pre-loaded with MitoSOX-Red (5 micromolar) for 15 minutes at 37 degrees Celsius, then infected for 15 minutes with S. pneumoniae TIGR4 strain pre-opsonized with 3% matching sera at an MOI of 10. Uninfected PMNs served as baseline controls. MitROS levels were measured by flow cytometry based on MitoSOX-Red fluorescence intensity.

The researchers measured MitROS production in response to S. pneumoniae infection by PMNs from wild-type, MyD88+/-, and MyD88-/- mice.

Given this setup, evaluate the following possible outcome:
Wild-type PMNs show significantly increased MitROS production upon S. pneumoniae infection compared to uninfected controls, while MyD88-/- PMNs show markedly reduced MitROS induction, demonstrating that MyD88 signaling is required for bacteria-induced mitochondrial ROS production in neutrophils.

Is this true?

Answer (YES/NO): NO